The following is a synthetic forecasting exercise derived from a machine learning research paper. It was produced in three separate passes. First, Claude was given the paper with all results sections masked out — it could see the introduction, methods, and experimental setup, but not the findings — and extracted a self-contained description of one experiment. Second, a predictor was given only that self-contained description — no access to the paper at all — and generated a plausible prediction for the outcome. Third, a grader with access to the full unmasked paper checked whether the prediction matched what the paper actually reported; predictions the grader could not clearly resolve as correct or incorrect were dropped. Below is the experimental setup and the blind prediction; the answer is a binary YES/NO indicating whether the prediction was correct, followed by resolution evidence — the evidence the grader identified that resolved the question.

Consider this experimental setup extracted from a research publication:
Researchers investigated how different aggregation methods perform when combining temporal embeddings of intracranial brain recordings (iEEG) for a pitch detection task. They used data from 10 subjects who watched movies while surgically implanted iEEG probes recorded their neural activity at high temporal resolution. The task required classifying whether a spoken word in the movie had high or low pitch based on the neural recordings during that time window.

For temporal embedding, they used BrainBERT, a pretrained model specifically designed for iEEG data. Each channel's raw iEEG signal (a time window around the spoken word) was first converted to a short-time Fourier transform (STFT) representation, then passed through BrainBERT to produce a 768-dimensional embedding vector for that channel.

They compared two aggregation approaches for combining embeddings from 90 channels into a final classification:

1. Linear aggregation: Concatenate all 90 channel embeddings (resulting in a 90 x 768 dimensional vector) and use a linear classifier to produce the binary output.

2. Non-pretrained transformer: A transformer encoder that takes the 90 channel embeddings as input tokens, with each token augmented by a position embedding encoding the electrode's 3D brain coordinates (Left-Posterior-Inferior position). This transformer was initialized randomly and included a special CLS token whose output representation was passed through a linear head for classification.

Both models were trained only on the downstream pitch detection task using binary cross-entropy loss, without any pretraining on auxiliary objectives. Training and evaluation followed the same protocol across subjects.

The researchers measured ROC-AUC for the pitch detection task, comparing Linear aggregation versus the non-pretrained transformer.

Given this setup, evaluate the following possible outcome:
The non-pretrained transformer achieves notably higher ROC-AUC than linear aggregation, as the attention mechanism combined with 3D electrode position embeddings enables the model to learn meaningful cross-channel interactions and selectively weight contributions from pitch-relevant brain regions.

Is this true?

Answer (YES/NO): NO